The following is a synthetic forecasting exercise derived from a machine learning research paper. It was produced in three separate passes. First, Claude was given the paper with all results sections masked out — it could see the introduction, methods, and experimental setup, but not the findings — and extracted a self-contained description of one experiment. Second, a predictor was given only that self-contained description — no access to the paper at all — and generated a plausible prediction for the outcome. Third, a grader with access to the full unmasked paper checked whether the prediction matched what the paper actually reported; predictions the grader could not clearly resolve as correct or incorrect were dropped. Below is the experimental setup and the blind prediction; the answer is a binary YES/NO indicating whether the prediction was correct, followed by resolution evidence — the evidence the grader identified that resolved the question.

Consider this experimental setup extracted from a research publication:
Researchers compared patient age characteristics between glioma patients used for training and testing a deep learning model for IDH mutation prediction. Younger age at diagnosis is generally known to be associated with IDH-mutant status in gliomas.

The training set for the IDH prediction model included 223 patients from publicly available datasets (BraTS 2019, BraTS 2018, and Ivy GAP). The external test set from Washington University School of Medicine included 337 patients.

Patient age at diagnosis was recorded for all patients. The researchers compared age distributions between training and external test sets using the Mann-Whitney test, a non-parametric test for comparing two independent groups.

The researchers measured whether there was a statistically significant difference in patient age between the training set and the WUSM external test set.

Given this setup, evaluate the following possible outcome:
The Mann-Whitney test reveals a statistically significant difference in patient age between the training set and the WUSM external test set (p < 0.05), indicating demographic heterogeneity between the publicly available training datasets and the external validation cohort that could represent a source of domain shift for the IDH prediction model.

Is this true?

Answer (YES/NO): YES